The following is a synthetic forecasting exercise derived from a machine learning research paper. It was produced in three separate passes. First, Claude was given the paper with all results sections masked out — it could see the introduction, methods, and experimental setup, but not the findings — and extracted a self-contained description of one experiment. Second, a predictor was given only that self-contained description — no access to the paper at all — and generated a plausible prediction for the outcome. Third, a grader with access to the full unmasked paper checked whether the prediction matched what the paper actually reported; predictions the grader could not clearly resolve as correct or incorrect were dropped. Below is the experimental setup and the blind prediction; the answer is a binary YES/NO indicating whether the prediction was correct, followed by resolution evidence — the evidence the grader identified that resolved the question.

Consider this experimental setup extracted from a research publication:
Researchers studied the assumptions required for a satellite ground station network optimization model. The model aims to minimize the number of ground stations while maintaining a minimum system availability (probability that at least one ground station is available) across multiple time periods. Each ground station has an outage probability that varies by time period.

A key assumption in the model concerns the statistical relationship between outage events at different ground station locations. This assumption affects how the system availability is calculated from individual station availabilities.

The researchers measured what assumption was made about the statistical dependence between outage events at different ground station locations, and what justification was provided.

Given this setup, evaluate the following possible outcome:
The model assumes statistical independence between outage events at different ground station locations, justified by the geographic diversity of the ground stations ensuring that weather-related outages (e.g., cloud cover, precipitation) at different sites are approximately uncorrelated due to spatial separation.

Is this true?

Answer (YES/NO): YES